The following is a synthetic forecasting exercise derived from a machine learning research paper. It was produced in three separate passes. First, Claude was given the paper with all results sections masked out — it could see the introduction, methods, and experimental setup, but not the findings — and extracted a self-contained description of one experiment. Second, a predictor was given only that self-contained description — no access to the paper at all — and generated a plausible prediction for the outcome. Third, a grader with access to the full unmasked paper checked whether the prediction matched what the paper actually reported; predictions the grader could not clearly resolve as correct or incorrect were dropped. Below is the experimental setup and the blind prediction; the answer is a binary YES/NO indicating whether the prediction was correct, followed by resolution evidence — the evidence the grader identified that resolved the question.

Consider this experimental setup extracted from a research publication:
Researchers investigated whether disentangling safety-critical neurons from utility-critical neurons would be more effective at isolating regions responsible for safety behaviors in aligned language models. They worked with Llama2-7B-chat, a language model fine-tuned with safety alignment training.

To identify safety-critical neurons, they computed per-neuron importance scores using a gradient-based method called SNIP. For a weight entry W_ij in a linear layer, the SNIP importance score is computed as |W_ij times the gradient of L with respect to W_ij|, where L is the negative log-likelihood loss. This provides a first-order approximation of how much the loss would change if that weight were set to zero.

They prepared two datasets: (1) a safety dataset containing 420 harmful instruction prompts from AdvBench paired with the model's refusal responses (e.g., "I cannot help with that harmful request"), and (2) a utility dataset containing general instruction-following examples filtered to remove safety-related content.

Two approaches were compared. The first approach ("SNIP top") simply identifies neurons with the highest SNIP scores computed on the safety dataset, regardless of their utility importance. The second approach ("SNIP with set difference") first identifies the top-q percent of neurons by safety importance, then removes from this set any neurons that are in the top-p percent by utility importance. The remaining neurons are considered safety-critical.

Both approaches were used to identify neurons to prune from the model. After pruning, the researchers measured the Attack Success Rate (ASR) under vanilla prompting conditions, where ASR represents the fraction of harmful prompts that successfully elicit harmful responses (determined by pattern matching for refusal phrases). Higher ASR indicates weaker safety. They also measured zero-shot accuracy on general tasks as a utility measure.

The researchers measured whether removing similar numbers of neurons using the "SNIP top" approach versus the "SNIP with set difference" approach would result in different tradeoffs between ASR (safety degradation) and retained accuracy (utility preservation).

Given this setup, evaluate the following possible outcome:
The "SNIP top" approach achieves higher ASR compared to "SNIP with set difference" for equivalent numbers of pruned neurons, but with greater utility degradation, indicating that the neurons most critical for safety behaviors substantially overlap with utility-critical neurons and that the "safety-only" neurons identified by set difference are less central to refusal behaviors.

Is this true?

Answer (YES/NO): NO